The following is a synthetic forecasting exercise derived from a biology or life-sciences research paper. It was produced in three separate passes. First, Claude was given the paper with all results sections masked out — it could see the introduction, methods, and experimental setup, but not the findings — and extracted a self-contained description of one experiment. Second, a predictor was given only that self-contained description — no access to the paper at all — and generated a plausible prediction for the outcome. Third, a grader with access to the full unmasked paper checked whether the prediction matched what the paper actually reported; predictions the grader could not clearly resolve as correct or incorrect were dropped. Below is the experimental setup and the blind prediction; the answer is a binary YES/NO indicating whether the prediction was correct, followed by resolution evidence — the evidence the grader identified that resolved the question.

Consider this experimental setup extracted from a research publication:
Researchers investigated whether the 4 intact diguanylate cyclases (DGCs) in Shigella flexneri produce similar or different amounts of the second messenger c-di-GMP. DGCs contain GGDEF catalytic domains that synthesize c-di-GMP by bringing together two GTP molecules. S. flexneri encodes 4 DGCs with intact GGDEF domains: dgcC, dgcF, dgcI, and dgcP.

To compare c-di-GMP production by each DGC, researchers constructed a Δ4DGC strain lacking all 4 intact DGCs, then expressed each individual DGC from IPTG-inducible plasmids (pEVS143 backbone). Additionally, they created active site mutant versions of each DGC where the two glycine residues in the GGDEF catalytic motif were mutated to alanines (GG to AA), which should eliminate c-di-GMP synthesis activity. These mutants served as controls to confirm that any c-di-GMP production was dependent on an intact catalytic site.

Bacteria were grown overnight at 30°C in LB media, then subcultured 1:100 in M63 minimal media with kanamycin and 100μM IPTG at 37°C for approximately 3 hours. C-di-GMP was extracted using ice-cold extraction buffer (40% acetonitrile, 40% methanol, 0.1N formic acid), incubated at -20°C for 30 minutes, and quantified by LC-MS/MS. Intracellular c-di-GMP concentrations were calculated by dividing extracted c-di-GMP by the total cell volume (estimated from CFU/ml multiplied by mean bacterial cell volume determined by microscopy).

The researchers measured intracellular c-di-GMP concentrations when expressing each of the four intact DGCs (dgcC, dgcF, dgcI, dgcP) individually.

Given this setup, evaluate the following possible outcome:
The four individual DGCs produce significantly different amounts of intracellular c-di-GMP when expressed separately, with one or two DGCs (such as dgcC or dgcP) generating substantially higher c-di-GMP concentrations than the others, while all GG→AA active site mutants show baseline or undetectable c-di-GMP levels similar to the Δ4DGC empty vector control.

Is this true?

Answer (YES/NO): NO